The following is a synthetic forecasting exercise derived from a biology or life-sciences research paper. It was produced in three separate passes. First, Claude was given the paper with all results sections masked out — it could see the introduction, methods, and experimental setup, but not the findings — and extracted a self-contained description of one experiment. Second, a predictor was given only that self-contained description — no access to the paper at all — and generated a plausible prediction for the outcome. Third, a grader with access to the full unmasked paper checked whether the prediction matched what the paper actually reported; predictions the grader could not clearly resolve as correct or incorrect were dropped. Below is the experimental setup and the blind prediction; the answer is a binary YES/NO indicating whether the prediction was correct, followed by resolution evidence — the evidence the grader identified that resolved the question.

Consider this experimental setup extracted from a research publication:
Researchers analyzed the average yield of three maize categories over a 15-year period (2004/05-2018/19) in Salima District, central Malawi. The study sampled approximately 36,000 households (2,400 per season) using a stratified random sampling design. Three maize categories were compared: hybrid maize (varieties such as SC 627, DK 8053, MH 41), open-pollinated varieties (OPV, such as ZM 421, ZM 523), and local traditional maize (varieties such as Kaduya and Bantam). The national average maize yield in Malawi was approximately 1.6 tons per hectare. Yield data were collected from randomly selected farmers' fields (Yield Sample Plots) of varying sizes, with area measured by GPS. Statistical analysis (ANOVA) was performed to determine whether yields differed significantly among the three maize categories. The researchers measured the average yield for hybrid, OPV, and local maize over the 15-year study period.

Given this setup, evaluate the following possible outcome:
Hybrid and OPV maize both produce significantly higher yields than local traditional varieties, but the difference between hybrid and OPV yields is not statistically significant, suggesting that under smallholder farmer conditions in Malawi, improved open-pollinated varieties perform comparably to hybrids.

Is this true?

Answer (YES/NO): NO